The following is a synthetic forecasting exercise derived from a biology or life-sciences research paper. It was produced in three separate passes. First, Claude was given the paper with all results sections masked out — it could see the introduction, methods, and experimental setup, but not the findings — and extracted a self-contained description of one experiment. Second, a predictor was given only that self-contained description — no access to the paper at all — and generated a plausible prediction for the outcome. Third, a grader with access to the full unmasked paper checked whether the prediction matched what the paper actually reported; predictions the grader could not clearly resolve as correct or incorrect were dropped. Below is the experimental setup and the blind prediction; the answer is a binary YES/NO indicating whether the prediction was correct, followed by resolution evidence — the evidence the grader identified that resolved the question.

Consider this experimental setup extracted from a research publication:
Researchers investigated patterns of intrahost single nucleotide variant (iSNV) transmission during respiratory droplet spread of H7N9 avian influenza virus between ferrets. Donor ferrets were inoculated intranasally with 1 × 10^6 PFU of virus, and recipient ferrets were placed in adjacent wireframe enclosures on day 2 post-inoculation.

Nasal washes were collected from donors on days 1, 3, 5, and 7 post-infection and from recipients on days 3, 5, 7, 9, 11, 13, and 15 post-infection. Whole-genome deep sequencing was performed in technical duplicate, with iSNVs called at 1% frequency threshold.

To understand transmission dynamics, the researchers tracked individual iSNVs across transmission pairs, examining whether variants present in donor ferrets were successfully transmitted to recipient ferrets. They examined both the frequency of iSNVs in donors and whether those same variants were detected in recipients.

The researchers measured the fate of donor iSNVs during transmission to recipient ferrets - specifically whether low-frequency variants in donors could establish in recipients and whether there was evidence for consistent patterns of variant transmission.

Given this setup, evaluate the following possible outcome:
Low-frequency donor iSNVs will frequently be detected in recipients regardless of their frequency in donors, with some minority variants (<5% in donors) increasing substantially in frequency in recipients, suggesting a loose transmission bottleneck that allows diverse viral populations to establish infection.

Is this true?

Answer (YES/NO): NO